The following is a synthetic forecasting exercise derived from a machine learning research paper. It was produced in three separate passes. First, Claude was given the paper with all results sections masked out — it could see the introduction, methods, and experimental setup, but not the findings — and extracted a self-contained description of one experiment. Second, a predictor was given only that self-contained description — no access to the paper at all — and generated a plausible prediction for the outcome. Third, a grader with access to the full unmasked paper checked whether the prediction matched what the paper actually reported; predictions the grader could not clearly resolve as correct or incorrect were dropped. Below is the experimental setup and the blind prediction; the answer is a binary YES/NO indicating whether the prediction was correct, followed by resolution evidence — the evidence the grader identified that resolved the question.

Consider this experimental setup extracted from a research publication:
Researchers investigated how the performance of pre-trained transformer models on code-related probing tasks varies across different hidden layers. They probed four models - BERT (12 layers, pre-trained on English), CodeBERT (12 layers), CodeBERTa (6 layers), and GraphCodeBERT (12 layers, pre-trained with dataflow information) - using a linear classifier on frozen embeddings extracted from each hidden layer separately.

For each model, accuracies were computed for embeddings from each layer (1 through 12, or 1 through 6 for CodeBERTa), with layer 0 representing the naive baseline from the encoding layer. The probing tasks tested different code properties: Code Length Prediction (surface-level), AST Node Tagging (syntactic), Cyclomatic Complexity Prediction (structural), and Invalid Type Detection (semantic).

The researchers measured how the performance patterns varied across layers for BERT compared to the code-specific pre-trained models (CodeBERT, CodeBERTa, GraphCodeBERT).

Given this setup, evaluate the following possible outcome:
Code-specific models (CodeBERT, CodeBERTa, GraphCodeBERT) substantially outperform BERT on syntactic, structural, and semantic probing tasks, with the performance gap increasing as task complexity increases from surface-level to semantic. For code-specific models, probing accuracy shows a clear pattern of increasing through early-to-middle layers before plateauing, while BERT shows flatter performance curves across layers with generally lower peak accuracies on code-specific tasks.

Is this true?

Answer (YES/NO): NO